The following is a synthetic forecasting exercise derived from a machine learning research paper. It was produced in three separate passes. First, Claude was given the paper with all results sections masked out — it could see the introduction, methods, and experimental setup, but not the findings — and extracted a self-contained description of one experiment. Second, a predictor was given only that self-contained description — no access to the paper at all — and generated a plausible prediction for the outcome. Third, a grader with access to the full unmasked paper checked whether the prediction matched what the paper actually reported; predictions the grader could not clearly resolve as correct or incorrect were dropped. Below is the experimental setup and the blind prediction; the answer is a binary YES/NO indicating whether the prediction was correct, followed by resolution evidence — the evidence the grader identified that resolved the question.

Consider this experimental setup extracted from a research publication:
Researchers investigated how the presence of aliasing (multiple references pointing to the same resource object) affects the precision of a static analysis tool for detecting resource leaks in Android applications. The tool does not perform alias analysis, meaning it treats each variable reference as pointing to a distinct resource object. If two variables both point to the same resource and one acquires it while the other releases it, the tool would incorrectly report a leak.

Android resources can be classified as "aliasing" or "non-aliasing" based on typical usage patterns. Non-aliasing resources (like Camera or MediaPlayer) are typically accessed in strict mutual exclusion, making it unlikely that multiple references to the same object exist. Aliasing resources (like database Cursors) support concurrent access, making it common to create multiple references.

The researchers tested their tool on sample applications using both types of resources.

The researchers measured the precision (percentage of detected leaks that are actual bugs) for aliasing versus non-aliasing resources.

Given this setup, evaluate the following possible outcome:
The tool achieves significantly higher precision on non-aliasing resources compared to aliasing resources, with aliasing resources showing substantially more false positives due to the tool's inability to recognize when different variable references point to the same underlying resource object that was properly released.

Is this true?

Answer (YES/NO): YES